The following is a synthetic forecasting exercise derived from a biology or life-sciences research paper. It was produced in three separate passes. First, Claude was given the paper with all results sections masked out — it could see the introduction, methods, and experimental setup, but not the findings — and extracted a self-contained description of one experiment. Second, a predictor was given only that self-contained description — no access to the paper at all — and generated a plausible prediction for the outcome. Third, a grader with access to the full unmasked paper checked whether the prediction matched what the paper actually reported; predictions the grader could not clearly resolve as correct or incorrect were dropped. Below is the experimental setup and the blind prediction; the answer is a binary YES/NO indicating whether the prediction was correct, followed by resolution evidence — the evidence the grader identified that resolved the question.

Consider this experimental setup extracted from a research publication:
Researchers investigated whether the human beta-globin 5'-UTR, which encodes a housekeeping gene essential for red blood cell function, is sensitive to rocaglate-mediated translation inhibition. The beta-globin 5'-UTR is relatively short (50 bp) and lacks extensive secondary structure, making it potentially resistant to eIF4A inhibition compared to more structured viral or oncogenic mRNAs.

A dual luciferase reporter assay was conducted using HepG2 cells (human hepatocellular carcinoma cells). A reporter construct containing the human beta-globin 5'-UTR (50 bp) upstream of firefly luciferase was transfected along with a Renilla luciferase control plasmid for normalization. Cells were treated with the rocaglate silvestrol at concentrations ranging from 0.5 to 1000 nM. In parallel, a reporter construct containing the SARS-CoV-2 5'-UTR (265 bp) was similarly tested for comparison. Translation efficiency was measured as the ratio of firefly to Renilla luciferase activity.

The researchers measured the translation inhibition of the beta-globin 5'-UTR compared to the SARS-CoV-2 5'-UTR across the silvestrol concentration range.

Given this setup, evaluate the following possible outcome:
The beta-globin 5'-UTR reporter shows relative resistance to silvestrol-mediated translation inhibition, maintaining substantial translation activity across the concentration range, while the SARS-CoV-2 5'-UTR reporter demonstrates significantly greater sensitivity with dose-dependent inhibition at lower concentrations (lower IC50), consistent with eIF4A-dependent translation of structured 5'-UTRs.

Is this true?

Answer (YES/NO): YES